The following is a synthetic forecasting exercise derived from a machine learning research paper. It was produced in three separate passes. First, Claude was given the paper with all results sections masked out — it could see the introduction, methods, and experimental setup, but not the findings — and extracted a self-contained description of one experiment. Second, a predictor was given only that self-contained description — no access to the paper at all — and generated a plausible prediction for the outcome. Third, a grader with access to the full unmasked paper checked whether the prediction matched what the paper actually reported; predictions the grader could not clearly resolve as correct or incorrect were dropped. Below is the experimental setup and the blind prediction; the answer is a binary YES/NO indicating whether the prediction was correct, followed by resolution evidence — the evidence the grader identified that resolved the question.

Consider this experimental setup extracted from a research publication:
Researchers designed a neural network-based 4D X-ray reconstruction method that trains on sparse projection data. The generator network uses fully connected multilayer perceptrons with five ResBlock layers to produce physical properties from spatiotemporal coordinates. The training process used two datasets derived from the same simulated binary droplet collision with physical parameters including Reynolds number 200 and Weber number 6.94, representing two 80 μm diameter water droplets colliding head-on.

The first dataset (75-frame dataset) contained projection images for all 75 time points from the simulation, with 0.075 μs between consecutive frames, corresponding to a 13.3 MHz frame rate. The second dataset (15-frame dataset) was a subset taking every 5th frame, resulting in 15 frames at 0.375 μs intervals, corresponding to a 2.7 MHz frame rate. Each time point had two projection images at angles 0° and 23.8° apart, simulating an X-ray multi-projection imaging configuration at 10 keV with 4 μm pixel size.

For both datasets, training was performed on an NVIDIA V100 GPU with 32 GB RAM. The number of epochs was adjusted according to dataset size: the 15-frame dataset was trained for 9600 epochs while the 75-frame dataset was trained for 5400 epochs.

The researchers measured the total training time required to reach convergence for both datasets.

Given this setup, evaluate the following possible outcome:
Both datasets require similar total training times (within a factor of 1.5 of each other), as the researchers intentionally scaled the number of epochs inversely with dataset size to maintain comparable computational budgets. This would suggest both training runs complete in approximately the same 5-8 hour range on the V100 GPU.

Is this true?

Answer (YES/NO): NO